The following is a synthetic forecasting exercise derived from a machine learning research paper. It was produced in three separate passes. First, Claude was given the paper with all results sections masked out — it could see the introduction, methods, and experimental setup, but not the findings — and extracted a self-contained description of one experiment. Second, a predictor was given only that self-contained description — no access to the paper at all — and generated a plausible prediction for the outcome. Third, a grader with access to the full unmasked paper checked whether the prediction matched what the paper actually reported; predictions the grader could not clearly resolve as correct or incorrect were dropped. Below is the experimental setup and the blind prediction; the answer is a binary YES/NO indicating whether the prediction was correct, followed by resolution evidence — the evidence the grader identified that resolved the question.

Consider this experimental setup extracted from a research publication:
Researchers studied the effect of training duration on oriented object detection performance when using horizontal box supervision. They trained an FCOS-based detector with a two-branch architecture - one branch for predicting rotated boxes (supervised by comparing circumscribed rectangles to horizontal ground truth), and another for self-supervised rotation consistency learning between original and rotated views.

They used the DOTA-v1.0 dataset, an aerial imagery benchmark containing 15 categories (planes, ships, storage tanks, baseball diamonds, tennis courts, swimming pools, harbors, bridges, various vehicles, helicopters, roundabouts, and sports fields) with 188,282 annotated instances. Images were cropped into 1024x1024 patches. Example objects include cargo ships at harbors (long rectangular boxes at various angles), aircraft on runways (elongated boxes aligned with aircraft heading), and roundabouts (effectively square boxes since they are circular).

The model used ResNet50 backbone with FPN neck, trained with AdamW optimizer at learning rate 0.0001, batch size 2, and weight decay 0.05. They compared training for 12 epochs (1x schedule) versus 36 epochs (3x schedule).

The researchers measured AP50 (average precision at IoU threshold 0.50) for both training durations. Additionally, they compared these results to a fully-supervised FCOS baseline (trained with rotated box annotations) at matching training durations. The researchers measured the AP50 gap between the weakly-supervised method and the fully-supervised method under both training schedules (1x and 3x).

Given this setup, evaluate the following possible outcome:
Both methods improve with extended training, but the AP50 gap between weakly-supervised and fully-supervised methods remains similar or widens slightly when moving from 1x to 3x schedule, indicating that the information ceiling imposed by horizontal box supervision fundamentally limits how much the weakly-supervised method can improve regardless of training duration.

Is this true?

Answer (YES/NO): NO